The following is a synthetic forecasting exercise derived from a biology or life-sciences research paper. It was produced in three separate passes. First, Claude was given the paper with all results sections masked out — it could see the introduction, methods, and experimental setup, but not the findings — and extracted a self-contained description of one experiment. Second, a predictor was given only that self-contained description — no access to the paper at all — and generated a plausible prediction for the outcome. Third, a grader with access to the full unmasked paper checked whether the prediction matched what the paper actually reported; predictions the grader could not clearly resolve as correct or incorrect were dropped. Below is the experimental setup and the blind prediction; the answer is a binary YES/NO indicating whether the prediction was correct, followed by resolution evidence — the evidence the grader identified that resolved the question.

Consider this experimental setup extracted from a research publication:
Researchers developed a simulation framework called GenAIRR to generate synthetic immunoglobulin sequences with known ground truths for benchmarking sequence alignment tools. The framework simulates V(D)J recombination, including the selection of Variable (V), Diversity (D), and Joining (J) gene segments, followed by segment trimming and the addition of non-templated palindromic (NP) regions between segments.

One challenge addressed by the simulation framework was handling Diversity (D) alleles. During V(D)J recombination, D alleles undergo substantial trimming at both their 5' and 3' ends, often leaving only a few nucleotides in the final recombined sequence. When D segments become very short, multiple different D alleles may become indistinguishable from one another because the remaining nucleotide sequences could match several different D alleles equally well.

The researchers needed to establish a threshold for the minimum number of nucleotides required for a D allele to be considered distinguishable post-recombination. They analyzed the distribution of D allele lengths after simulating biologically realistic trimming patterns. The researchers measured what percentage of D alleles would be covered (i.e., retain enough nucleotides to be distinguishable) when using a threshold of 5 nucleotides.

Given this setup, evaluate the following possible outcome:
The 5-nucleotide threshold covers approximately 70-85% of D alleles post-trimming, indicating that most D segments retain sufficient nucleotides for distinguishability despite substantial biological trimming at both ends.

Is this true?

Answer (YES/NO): YES